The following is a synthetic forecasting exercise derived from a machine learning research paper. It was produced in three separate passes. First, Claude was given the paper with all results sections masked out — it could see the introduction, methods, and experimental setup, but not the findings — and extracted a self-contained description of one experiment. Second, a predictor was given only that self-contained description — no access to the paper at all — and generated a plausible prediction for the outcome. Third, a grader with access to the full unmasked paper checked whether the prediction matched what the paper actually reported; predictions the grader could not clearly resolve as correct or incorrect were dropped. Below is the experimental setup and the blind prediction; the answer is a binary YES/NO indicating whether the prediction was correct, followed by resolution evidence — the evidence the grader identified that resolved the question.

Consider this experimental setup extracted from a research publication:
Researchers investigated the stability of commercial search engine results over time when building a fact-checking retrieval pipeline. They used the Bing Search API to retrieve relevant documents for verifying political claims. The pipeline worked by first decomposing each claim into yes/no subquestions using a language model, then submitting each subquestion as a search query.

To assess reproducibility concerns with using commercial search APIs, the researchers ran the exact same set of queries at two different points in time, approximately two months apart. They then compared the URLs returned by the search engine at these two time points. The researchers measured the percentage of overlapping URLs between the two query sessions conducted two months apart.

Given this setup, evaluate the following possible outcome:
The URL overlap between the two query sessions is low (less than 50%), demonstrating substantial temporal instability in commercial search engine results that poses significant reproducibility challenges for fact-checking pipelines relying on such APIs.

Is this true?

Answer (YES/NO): YES